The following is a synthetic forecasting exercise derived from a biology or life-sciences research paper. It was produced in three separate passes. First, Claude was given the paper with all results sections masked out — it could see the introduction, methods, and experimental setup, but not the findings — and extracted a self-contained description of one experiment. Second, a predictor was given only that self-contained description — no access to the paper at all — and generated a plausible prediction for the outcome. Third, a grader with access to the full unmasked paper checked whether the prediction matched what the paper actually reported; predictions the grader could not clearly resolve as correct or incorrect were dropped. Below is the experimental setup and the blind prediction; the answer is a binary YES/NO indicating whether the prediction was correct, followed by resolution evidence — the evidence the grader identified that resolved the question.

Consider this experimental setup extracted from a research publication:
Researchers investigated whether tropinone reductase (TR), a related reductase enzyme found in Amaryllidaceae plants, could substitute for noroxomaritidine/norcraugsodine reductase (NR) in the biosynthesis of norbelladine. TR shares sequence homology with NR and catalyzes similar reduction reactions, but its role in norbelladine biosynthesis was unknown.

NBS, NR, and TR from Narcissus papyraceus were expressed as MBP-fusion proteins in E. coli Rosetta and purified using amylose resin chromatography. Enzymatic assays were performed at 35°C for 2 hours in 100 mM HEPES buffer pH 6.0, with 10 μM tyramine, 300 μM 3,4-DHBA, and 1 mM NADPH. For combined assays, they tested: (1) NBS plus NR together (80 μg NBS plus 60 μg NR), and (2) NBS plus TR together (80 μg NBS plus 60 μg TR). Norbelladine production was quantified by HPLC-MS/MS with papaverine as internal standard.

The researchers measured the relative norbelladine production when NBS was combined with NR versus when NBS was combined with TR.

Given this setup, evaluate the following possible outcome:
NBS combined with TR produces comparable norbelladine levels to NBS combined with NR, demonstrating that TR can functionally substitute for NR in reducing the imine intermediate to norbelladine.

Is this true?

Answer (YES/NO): NO